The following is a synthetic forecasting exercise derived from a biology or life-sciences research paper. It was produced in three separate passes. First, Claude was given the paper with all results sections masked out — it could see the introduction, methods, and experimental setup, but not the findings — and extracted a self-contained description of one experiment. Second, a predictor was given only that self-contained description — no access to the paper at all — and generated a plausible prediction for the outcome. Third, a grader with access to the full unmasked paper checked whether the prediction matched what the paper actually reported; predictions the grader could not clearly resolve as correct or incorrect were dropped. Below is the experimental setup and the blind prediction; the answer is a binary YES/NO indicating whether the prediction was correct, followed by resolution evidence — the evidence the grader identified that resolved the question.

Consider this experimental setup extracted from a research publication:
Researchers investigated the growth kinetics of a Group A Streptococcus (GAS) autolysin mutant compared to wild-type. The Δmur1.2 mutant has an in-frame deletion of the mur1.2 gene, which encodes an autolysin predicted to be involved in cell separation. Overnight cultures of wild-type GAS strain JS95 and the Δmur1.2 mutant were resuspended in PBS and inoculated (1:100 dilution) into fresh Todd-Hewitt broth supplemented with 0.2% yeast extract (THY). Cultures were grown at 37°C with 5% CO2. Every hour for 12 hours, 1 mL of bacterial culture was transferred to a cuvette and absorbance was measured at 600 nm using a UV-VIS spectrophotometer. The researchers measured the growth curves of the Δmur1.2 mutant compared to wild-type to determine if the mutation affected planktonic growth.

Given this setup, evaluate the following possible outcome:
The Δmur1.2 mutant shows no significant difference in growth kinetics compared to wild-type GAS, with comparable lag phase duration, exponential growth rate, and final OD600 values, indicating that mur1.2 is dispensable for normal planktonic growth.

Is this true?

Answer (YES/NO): YES